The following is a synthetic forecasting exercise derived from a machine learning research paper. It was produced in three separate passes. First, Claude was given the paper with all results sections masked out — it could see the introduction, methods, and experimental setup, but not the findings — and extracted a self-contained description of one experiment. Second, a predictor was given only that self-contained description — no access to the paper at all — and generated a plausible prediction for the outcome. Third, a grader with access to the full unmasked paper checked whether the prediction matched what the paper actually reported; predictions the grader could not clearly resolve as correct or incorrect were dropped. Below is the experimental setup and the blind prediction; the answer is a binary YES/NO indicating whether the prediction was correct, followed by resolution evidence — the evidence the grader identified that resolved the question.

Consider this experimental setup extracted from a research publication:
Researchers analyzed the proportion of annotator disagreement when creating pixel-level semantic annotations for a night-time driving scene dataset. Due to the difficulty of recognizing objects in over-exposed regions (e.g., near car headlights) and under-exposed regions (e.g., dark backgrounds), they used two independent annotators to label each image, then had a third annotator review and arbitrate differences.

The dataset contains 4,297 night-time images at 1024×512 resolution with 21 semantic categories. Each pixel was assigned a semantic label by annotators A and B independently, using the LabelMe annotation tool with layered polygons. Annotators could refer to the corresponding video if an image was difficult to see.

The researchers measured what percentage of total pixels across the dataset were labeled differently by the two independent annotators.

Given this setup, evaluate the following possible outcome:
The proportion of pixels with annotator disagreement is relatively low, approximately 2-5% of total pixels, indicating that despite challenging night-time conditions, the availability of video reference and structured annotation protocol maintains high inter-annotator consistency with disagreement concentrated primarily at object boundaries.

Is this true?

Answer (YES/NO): NO